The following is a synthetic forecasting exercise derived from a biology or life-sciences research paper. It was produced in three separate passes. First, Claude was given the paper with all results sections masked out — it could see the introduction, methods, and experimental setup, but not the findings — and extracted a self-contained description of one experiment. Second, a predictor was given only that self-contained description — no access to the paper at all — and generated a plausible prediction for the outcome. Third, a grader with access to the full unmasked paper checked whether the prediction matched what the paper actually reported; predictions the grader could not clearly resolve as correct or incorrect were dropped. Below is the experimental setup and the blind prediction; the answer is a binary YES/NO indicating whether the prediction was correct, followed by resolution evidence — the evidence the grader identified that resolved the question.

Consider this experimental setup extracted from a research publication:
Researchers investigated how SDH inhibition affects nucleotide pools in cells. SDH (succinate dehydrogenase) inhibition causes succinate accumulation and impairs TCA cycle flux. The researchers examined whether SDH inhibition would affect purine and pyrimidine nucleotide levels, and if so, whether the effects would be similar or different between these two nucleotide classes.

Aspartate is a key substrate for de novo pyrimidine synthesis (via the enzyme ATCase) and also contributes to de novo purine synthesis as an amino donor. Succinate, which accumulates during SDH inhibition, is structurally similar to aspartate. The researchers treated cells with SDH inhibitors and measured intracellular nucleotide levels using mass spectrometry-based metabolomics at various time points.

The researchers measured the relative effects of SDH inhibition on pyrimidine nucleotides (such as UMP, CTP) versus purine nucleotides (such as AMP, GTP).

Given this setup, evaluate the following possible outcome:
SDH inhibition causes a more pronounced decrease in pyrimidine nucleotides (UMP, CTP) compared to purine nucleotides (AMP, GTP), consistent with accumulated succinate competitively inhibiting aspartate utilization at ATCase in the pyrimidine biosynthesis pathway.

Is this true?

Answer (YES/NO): YES